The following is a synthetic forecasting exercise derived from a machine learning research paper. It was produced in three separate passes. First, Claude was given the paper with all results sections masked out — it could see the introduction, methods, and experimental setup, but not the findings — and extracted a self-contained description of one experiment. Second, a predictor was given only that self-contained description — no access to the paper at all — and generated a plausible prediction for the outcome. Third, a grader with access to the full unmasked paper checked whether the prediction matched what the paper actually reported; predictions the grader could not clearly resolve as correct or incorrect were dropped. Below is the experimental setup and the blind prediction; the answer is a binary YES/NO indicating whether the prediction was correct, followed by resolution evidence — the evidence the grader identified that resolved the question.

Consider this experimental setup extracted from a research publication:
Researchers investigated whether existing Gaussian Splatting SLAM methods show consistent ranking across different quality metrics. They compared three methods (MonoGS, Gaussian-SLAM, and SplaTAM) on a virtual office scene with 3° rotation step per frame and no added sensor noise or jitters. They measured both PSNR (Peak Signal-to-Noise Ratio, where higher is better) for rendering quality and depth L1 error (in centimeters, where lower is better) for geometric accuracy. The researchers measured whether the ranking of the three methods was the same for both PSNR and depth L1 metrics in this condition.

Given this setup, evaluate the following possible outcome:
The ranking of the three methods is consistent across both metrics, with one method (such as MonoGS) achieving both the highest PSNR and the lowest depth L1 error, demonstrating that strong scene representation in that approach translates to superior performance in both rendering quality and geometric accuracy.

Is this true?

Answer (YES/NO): NO